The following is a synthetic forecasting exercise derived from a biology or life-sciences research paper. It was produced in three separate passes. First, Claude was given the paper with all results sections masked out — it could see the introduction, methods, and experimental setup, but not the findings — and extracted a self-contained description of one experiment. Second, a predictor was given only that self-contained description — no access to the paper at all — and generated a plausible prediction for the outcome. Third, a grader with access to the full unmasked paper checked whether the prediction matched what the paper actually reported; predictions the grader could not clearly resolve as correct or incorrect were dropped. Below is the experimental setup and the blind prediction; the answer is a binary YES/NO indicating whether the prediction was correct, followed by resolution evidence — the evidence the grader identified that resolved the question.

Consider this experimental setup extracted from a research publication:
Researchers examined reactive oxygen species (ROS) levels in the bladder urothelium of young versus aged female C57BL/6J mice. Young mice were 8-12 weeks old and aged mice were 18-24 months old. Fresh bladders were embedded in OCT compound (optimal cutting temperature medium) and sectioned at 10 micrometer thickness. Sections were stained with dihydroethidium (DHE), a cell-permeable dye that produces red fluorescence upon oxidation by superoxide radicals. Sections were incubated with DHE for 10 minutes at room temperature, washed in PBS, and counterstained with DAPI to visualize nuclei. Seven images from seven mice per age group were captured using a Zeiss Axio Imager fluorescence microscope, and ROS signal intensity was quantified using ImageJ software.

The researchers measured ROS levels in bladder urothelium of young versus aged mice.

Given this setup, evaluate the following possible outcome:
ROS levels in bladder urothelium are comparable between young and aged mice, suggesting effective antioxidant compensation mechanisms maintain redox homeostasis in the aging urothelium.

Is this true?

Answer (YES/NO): NO